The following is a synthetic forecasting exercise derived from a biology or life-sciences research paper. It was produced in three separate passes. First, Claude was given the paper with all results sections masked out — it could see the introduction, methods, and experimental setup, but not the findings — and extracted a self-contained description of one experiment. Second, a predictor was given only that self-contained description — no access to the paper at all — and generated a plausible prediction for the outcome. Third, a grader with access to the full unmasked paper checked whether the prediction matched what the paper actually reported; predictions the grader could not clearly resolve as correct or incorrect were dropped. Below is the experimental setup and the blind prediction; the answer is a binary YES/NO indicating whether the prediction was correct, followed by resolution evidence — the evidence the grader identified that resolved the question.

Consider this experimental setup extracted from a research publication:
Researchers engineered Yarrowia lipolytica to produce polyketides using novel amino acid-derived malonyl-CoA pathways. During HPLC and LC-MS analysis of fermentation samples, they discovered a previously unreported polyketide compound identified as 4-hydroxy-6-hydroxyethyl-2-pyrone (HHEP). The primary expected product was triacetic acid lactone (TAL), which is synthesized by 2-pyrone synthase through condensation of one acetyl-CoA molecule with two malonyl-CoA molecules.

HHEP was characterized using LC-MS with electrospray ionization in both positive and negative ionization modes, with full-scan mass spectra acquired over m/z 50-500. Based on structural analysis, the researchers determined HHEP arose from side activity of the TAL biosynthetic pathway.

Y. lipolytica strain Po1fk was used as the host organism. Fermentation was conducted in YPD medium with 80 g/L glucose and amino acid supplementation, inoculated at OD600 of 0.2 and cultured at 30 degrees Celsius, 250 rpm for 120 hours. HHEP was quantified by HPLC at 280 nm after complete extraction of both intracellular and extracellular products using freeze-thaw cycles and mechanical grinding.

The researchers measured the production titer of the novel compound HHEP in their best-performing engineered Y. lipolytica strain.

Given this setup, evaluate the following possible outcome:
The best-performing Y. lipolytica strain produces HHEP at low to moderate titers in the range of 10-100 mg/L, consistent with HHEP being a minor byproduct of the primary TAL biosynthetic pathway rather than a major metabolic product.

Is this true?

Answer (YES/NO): NO